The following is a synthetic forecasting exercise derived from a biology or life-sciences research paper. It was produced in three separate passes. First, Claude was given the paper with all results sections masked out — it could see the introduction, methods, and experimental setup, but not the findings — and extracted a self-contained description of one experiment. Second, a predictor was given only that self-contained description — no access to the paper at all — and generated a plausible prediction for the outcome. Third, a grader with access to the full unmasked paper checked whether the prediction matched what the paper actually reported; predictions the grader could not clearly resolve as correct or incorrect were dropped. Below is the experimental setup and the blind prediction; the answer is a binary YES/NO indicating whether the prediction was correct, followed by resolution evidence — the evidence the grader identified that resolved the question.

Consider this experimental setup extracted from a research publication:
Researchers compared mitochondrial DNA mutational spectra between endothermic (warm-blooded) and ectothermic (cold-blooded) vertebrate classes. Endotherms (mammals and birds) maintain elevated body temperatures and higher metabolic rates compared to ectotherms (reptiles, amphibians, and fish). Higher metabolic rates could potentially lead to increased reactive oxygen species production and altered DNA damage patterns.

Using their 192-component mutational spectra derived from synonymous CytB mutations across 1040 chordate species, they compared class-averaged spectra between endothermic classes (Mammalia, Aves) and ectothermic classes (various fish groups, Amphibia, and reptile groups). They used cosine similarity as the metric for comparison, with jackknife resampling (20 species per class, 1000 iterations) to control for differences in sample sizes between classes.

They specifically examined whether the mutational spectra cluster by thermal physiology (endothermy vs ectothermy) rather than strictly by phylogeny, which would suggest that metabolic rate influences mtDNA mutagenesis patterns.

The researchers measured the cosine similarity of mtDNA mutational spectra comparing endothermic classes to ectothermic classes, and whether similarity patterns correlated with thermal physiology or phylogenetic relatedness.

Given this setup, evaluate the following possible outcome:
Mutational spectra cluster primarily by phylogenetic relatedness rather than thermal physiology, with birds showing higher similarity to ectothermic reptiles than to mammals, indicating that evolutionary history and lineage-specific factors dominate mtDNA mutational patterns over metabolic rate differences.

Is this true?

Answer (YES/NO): NO